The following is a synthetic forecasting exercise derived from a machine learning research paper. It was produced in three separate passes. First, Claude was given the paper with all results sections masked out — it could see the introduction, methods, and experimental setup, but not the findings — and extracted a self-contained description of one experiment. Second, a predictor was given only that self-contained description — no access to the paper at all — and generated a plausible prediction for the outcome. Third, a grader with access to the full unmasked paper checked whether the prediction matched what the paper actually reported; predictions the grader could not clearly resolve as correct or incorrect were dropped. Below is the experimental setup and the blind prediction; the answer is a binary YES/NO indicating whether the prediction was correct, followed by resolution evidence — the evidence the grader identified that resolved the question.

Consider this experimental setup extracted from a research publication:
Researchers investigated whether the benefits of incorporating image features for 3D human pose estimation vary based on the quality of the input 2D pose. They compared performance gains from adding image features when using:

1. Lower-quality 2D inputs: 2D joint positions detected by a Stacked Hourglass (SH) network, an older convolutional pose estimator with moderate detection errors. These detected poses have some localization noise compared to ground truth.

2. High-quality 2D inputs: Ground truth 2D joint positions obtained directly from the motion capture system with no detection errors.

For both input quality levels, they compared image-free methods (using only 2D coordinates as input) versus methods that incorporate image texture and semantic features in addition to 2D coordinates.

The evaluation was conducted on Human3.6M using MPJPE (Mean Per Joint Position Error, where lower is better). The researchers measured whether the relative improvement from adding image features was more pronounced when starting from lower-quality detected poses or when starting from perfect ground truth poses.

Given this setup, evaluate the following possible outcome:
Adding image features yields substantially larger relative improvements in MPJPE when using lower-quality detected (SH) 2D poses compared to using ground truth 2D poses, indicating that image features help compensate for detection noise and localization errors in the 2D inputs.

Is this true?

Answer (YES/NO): NO